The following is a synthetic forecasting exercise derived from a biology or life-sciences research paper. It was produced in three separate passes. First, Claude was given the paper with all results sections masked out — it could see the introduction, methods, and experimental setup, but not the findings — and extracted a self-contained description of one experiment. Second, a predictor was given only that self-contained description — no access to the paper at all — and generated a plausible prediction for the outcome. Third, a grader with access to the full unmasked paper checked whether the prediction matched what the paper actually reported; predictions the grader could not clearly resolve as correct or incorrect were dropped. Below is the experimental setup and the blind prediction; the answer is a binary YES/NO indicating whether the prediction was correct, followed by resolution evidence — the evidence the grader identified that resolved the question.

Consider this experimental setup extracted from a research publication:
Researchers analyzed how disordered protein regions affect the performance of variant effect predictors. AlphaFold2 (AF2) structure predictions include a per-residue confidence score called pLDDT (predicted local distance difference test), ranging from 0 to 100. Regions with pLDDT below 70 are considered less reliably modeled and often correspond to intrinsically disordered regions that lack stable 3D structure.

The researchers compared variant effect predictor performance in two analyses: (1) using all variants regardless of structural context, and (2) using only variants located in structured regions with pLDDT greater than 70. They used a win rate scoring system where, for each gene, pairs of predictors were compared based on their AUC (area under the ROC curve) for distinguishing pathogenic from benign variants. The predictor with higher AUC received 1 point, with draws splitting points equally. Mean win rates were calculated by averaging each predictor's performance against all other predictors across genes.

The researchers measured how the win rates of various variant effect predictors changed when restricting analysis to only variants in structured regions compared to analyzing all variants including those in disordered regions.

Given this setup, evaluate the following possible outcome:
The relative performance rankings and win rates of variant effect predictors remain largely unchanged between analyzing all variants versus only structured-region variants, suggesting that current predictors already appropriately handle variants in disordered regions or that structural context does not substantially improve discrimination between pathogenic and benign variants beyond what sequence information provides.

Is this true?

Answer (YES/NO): NO